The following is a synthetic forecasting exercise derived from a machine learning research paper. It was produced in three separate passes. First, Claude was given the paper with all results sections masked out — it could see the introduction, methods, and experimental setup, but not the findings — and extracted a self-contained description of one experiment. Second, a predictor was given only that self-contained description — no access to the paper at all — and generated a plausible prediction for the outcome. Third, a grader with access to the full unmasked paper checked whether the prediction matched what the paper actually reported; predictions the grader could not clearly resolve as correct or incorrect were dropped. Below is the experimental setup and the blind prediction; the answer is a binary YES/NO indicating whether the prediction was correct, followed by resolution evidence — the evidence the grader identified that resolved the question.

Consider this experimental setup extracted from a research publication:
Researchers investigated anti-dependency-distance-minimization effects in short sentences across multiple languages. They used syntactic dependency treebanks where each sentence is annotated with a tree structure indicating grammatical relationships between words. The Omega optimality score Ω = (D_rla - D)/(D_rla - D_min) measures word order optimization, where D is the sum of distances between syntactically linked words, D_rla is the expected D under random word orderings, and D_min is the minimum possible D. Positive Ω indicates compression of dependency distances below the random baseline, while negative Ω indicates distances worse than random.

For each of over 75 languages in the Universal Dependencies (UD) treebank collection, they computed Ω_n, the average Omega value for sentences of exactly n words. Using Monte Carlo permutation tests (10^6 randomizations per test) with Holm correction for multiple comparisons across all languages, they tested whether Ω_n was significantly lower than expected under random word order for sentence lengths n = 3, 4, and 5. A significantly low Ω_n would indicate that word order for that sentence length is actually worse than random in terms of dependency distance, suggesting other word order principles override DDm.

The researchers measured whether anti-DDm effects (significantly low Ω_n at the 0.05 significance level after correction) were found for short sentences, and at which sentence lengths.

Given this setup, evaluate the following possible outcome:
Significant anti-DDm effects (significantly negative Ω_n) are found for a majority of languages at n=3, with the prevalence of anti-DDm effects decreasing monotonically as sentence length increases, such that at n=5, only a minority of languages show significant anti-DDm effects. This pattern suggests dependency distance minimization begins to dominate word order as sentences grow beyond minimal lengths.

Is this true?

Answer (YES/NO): NO